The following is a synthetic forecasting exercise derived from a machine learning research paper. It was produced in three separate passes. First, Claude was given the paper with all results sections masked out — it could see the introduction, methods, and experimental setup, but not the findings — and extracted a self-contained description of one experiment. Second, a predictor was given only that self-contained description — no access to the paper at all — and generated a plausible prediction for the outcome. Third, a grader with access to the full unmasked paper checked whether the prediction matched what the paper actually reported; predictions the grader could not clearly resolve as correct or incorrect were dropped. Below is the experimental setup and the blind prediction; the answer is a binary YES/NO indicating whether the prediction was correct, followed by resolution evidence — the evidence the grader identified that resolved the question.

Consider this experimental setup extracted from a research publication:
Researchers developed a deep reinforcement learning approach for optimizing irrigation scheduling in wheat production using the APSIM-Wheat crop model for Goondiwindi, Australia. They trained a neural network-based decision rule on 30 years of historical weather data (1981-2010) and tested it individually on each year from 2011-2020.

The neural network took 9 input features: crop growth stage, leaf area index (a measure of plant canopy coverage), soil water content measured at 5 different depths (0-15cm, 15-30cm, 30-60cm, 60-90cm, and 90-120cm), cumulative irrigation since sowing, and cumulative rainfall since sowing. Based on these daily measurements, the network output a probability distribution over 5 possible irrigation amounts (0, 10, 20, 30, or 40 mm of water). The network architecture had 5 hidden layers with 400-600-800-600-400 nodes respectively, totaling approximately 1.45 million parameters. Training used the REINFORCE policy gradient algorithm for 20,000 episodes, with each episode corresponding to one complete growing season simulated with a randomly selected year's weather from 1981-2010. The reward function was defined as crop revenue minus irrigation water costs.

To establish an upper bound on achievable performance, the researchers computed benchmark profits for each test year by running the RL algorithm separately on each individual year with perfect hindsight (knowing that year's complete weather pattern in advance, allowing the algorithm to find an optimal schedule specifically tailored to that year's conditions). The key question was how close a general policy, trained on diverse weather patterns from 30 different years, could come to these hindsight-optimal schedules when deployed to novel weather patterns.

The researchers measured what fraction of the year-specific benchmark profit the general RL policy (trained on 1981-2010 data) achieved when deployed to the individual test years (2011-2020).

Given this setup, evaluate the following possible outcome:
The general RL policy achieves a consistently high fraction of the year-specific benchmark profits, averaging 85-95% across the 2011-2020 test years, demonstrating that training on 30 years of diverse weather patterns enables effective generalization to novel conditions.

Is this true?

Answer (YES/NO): NO